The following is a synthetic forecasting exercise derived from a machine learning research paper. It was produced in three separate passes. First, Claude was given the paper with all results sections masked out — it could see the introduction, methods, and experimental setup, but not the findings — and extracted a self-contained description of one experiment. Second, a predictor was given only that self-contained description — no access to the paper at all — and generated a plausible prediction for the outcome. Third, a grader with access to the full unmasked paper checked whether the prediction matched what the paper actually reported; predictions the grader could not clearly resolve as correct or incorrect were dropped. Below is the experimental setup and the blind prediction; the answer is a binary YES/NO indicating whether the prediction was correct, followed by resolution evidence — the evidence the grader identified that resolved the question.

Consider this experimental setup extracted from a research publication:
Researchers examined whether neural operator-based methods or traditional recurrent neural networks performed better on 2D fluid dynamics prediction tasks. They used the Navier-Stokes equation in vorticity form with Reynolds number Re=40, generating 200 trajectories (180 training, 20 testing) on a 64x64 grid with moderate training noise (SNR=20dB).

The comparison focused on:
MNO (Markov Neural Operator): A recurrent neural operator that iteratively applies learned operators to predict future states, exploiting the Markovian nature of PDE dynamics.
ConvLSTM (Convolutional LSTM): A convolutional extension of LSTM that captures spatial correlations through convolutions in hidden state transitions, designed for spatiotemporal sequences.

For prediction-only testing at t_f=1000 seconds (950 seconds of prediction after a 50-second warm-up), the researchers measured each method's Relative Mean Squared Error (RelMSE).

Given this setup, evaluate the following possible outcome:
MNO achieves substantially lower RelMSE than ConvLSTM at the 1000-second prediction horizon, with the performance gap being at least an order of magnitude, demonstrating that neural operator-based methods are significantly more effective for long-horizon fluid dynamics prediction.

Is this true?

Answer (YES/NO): NO